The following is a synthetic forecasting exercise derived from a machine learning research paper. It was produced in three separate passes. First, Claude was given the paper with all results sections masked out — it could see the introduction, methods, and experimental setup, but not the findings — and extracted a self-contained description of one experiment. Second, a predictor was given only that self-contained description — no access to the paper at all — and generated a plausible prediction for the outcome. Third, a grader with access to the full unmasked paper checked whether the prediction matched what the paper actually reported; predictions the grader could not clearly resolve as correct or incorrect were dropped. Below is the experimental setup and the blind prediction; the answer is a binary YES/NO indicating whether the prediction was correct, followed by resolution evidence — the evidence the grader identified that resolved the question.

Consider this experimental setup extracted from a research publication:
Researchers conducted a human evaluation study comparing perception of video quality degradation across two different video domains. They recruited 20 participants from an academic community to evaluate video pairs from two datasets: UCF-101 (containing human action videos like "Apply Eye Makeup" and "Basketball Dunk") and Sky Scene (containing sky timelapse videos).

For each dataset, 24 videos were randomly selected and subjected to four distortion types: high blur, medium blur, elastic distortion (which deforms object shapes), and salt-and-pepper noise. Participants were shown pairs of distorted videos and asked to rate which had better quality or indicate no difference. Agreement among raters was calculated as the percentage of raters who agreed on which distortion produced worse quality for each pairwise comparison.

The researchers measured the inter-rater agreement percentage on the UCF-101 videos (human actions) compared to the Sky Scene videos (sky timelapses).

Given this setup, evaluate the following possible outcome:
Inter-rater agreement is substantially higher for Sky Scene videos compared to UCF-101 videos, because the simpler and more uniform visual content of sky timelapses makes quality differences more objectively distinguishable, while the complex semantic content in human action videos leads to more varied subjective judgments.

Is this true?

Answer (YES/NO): NO